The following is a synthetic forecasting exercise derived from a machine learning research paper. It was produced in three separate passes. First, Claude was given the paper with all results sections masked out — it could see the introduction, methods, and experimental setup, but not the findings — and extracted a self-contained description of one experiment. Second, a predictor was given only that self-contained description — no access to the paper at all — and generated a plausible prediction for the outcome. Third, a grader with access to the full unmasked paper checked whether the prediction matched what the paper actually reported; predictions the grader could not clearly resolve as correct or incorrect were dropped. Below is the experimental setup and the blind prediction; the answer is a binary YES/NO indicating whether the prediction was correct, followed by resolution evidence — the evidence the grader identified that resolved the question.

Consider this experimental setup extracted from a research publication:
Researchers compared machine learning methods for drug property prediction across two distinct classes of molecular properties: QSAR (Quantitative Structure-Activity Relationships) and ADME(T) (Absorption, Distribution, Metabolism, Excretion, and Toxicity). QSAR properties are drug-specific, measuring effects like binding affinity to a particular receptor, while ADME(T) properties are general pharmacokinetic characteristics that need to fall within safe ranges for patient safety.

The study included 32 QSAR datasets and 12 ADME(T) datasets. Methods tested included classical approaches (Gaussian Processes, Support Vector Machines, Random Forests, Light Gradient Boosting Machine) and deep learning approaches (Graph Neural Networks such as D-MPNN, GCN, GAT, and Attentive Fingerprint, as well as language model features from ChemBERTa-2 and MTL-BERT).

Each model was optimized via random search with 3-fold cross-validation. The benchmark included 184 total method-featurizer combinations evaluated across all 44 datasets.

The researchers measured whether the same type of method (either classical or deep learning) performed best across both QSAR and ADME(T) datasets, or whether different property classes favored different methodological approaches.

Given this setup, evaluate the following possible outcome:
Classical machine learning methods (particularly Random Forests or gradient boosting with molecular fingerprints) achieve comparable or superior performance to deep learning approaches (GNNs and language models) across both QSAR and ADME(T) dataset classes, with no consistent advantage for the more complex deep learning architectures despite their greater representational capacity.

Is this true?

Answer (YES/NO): NO